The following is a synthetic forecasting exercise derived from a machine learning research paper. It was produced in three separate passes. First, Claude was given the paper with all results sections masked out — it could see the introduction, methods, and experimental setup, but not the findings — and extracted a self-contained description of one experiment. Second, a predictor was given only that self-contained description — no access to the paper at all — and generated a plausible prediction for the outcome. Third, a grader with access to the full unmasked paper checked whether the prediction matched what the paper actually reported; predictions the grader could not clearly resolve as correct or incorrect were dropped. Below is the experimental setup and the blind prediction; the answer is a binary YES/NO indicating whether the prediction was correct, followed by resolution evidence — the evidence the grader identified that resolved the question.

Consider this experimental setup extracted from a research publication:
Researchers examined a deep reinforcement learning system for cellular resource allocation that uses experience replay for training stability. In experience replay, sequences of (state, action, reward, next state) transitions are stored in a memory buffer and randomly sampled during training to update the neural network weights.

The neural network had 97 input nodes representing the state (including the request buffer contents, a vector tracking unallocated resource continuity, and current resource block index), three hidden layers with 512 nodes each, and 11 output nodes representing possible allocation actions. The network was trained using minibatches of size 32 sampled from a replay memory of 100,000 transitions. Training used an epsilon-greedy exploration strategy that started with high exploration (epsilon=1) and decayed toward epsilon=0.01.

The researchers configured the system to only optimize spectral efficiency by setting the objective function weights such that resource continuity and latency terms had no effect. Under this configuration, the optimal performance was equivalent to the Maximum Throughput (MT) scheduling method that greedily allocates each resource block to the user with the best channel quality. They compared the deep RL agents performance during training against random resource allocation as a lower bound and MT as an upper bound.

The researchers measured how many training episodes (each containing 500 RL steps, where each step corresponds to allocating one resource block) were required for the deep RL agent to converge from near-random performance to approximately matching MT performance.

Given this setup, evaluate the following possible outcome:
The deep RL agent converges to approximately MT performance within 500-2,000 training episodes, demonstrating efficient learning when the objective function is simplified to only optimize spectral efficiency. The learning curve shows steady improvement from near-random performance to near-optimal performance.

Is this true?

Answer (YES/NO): NO